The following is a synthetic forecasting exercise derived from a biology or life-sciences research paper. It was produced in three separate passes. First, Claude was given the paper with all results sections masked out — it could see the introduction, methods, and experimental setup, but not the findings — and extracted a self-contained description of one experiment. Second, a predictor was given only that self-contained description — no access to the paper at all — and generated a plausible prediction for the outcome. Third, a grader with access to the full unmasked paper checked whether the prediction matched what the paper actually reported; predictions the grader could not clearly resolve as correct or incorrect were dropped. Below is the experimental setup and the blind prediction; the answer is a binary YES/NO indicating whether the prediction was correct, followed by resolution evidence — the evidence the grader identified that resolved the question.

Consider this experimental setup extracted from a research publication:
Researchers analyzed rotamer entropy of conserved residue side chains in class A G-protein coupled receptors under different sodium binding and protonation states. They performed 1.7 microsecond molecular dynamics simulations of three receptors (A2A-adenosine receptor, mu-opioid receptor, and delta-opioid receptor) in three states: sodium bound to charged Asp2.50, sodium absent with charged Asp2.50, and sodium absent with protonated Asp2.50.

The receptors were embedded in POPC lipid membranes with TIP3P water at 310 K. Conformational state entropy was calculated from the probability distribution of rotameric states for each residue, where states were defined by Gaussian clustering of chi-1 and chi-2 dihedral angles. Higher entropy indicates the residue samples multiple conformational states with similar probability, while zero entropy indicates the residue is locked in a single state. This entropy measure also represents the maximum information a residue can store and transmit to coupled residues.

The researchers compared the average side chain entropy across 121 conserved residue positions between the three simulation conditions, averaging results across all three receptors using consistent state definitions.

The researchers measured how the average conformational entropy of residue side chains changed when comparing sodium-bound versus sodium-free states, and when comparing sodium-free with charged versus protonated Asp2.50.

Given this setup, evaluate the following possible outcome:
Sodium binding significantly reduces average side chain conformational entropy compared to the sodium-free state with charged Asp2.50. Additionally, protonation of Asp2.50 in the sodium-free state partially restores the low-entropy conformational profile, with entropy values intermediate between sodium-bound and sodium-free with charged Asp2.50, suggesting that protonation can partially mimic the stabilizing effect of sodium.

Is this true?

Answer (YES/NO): NO